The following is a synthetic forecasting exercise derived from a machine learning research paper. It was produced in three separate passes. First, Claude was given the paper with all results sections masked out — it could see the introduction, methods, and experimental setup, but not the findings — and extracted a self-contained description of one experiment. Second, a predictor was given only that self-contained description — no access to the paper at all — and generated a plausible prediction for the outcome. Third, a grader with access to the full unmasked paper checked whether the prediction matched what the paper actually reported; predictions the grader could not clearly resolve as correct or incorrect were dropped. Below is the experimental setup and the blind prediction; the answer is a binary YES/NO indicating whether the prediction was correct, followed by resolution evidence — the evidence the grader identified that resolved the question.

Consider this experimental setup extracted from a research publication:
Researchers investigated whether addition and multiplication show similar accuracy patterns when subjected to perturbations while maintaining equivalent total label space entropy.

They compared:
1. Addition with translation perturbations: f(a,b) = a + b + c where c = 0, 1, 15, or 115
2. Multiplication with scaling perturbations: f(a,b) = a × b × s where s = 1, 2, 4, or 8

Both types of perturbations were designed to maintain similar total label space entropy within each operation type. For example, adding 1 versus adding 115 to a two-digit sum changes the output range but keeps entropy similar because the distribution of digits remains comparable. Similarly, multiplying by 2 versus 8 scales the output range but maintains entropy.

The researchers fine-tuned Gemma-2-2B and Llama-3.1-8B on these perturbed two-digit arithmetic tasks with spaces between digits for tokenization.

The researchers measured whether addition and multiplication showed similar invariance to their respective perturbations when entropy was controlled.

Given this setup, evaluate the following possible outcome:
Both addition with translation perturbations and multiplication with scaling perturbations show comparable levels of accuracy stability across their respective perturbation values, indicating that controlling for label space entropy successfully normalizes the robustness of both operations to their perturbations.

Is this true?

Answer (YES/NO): YES